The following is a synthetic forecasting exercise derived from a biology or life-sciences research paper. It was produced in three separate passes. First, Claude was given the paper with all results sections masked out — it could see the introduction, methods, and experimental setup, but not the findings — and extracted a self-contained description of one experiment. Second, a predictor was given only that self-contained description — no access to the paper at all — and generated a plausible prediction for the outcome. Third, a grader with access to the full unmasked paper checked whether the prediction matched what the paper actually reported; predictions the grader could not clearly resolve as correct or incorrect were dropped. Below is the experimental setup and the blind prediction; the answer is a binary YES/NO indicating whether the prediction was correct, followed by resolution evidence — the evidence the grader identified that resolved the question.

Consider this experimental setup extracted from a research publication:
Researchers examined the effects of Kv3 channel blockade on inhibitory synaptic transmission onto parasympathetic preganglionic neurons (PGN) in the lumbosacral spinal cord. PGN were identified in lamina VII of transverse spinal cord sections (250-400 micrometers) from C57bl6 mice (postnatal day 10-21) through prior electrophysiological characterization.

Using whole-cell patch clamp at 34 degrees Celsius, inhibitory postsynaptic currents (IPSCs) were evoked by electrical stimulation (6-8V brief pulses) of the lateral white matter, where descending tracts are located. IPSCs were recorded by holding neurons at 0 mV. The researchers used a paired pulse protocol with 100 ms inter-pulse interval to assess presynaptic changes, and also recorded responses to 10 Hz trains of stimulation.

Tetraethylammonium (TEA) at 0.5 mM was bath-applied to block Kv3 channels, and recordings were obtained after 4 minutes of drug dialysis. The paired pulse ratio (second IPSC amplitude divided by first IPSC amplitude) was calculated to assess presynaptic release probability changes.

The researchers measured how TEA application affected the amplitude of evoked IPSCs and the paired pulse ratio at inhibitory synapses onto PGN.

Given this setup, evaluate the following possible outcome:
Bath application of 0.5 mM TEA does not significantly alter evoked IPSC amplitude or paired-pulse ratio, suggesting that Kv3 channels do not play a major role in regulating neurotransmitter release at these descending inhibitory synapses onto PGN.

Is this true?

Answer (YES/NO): NO